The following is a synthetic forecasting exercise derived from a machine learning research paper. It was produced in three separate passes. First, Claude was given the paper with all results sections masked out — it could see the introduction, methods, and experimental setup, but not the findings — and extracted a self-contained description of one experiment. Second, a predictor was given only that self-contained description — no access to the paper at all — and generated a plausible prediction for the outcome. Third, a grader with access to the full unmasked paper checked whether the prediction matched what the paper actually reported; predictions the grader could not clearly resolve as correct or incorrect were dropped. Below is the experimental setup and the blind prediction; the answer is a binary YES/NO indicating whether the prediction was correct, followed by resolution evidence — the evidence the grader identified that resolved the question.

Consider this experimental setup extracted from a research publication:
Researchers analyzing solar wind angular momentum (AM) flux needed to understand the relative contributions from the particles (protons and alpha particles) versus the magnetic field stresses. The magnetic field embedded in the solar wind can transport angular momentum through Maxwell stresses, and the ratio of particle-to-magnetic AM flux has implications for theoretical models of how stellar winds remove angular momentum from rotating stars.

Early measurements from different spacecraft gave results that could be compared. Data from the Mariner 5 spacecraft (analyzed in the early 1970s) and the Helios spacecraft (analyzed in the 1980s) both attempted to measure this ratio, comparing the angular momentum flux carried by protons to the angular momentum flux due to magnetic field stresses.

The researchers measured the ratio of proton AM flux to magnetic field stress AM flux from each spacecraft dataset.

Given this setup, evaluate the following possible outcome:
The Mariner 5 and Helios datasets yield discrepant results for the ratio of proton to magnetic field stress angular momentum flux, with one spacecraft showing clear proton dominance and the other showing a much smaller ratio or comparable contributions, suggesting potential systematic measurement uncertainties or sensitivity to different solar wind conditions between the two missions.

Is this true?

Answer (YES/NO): YES